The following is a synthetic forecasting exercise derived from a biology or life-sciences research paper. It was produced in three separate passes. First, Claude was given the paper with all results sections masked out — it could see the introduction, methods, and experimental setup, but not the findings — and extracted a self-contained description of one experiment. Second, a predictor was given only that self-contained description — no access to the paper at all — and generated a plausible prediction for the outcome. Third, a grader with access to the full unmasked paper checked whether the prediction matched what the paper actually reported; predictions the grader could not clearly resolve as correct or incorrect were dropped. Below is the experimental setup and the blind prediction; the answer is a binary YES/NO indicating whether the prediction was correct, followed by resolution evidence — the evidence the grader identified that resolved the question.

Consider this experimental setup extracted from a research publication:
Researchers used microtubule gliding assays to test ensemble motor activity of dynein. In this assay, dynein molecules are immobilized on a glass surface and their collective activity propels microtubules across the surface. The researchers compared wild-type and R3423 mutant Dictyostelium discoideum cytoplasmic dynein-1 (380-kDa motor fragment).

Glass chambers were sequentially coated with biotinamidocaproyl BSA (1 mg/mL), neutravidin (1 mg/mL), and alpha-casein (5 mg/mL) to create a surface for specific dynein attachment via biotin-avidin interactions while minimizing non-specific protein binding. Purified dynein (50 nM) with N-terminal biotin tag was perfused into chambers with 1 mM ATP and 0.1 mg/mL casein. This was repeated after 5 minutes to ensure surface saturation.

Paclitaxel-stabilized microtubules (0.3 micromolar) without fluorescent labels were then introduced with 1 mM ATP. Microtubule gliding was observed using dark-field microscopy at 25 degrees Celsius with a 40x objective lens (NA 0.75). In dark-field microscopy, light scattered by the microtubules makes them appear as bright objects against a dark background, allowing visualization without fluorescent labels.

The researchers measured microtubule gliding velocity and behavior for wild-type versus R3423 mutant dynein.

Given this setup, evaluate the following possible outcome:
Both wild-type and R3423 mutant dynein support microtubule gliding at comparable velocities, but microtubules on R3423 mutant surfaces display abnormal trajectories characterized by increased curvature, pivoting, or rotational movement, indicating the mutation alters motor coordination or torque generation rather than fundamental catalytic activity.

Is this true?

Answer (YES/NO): NO